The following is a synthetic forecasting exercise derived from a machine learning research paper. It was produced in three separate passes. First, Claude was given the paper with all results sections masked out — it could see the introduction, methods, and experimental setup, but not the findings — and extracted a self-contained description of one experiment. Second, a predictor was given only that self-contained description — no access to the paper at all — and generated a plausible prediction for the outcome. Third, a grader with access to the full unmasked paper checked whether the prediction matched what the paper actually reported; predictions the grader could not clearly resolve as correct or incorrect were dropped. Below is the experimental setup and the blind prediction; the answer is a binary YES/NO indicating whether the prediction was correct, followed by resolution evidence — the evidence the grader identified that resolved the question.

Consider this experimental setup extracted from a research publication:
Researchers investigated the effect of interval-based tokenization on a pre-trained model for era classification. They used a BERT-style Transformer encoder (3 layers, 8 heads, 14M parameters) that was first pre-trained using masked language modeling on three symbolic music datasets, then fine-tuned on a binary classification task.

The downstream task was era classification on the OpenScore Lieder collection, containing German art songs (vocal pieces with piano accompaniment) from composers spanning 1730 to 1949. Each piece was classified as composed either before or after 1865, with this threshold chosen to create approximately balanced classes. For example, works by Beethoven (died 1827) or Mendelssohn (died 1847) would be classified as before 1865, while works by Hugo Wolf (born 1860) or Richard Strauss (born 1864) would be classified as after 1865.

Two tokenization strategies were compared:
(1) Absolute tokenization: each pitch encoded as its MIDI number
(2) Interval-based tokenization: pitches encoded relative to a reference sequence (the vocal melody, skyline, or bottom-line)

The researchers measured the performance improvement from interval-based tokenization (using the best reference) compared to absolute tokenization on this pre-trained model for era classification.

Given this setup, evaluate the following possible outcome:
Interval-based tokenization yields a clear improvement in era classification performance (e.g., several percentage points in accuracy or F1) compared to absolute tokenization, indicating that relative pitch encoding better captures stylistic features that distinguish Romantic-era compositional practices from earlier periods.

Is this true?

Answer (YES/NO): NO